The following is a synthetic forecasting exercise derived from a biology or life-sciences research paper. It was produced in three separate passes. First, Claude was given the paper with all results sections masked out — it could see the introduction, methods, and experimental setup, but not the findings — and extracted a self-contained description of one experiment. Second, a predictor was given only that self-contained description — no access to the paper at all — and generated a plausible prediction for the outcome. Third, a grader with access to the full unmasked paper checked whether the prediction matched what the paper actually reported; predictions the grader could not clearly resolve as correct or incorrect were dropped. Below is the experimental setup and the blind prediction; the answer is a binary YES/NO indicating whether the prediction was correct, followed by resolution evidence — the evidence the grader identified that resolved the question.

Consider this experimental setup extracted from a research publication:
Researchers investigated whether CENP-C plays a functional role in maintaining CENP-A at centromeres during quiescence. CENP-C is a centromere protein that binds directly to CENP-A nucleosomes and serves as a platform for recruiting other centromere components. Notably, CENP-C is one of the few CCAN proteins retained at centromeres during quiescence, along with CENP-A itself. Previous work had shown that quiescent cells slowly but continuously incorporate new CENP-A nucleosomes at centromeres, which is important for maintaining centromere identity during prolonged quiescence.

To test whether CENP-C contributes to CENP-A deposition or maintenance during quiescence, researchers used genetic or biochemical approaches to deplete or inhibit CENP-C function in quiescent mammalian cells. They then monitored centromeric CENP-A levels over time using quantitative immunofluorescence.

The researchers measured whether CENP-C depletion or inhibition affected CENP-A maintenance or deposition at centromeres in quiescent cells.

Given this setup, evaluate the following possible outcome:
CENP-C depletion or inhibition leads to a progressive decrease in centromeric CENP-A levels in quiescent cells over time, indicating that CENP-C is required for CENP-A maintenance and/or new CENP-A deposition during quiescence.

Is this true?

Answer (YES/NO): NO